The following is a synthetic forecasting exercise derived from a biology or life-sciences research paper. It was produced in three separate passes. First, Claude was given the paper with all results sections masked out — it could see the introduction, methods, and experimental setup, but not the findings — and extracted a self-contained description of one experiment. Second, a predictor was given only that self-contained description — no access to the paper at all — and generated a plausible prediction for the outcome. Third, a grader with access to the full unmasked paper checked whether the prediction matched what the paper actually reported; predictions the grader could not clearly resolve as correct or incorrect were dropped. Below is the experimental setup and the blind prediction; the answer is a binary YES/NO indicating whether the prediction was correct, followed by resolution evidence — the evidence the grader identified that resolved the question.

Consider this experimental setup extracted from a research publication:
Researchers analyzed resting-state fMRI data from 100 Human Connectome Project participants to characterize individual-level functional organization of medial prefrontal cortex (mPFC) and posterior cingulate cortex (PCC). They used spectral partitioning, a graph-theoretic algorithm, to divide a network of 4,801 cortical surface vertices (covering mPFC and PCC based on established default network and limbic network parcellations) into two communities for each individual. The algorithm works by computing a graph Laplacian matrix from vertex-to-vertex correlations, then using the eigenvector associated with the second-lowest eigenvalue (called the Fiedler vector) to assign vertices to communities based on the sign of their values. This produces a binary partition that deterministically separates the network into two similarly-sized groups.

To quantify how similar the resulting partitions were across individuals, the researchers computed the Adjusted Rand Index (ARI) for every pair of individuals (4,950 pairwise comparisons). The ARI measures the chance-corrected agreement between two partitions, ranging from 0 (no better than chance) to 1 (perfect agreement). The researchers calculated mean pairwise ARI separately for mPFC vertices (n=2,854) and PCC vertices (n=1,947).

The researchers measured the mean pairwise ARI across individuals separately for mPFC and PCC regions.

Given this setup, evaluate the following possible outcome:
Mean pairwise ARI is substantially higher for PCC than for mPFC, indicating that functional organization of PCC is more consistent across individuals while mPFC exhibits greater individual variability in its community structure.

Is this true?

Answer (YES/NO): YES